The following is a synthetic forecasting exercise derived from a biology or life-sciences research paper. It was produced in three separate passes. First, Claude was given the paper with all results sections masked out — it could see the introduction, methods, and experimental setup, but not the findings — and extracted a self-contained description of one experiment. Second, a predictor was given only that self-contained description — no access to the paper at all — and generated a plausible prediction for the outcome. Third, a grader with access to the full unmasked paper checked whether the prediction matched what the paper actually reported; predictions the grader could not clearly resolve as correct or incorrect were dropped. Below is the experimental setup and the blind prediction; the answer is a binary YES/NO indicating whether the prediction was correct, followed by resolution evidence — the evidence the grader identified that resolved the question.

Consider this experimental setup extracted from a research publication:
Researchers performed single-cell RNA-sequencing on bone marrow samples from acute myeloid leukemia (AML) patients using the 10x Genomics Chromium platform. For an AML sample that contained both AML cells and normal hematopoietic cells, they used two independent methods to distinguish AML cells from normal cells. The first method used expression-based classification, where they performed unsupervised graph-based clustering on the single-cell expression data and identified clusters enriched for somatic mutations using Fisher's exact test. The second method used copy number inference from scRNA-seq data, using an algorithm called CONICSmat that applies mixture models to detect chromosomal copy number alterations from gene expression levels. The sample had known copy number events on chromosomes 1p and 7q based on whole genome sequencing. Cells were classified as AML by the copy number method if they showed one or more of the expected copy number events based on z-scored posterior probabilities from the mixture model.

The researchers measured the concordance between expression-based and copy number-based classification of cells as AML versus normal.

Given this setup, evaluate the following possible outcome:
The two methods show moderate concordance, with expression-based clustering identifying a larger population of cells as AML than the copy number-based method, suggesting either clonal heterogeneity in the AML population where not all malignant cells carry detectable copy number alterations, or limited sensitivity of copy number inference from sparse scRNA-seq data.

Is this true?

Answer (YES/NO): NO